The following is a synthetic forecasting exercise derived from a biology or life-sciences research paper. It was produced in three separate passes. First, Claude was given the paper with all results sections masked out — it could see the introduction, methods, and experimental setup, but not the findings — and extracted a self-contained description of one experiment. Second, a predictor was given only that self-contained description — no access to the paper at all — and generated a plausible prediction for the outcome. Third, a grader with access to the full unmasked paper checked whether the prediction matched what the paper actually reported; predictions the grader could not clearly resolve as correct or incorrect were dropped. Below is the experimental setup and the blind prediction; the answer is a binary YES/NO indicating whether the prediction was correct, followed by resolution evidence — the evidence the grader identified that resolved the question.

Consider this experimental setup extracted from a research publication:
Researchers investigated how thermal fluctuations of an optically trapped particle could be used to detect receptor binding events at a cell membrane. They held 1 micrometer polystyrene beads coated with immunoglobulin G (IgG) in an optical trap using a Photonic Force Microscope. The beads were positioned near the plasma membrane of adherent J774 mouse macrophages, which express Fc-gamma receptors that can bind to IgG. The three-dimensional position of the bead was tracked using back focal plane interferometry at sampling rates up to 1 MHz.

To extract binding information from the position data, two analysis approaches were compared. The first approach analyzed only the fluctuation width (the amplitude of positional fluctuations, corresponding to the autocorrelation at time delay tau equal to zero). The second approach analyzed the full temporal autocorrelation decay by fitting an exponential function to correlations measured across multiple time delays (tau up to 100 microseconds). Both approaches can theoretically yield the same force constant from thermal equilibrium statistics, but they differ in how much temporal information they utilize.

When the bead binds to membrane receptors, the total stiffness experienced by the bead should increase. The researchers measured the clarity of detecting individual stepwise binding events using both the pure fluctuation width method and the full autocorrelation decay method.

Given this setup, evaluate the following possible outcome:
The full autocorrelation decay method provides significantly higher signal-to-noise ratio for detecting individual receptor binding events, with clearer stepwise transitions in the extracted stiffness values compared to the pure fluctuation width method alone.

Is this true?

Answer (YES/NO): YES